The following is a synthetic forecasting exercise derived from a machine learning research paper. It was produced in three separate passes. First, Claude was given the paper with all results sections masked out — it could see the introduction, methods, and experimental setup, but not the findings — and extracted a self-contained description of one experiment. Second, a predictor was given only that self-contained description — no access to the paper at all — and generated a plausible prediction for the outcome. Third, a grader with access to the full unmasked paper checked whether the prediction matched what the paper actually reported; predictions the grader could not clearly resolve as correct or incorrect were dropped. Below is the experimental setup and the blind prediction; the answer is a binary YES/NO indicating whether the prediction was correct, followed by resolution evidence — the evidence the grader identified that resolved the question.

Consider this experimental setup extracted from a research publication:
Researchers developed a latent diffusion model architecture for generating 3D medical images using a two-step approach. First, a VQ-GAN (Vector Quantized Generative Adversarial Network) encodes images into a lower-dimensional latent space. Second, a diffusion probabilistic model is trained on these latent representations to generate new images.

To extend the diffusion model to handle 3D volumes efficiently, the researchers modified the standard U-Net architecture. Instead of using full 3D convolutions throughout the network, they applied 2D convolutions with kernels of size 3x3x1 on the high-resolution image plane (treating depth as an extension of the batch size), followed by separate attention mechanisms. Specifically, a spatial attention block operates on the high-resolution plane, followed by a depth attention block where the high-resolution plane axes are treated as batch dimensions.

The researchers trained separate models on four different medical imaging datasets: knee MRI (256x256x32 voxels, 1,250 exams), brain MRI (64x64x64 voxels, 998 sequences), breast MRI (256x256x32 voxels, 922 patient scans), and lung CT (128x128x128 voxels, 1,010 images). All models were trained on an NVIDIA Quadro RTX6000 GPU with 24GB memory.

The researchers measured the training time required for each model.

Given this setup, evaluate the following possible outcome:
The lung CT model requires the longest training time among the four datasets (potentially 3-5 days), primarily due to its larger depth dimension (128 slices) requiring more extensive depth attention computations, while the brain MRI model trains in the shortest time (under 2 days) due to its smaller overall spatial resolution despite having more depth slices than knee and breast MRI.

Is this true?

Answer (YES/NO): NO